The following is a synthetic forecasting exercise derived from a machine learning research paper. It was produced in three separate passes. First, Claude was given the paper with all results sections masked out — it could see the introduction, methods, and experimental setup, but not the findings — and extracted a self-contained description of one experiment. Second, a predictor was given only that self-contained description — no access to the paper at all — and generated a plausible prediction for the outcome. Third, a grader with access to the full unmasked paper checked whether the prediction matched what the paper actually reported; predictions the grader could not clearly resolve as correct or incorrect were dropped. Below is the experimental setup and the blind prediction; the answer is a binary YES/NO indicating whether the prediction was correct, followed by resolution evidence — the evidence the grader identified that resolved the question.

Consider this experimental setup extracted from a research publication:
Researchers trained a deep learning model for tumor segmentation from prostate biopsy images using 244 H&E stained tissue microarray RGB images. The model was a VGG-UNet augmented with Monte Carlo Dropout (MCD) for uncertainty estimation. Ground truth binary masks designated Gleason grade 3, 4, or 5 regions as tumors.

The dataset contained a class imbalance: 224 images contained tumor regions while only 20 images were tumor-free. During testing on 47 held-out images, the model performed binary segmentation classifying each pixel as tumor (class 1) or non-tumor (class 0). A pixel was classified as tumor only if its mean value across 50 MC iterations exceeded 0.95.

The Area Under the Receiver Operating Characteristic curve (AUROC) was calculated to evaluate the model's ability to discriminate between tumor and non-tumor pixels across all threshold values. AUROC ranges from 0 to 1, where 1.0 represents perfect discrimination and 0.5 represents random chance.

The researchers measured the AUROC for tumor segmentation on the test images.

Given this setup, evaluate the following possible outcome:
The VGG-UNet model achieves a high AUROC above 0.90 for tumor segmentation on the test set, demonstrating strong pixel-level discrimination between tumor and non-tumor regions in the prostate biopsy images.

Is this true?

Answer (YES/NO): NO